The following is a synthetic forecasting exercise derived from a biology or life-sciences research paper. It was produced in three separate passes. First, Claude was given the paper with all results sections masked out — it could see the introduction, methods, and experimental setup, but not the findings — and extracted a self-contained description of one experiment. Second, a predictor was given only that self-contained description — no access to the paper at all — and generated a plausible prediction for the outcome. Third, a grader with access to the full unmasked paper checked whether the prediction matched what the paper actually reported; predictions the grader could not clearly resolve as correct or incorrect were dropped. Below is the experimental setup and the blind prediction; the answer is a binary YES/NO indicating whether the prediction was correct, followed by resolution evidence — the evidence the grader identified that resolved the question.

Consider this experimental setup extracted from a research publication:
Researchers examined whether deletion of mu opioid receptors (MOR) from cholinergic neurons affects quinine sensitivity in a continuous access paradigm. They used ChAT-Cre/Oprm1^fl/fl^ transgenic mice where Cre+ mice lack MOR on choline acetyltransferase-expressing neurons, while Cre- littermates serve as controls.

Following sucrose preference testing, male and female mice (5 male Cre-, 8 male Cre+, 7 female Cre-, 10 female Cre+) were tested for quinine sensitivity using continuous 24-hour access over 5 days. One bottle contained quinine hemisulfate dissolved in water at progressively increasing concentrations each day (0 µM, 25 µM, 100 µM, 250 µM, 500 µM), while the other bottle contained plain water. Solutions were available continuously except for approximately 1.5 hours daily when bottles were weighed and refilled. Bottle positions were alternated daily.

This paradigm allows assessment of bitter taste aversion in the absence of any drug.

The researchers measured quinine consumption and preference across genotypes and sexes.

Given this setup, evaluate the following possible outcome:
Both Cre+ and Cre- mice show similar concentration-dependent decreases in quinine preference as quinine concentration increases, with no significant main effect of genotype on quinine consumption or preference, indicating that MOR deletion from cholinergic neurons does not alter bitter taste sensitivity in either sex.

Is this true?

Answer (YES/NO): YES